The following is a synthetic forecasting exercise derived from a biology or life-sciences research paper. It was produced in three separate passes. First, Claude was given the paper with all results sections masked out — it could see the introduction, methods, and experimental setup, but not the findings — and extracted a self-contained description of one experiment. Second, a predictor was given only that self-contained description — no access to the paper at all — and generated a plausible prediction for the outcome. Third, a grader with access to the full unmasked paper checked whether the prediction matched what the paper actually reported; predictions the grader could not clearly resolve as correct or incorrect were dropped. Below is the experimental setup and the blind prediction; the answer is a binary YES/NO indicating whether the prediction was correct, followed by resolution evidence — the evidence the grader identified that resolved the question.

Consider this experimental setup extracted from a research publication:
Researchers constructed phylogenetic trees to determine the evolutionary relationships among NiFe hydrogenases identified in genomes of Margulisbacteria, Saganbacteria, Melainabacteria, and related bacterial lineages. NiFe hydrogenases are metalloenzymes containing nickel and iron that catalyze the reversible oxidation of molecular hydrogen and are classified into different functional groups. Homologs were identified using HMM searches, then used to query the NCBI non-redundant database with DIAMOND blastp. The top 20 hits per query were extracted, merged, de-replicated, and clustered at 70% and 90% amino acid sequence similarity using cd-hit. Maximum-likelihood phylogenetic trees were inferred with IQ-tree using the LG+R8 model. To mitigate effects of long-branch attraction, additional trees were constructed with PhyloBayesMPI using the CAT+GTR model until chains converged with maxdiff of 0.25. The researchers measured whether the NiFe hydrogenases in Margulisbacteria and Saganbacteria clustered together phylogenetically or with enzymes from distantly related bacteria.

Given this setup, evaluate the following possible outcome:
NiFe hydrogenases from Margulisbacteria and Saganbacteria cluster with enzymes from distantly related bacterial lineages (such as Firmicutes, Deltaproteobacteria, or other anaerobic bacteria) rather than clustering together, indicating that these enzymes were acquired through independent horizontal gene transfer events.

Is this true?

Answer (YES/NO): YES